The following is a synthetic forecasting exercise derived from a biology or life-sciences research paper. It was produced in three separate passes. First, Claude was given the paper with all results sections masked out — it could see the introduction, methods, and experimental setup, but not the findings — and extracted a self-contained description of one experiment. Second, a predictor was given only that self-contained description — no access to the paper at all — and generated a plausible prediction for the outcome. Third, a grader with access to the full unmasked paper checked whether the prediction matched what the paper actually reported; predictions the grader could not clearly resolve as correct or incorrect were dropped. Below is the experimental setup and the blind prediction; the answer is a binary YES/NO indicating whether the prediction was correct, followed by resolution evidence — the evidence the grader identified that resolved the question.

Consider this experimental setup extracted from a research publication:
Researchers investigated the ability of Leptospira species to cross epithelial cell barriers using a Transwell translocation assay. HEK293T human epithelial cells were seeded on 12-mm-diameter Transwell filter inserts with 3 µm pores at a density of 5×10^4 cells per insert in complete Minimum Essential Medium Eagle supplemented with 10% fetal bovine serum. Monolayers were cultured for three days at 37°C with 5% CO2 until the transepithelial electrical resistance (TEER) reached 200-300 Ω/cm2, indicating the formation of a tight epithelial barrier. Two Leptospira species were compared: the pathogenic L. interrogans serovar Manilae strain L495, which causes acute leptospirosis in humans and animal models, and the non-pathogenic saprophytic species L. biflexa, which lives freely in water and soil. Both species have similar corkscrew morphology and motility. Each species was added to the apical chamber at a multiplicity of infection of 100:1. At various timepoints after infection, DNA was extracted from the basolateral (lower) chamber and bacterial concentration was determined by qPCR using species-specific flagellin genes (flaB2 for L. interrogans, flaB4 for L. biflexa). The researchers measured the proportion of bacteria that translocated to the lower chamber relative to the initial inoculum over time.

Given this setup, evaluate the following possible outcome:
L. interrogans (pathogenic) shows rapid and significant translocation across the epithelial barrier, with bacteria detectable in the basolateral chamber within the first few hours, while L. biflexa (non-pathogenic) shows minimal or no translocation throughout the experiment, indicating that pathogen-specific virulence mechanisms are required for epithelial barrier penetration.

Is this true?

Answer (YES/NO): YES